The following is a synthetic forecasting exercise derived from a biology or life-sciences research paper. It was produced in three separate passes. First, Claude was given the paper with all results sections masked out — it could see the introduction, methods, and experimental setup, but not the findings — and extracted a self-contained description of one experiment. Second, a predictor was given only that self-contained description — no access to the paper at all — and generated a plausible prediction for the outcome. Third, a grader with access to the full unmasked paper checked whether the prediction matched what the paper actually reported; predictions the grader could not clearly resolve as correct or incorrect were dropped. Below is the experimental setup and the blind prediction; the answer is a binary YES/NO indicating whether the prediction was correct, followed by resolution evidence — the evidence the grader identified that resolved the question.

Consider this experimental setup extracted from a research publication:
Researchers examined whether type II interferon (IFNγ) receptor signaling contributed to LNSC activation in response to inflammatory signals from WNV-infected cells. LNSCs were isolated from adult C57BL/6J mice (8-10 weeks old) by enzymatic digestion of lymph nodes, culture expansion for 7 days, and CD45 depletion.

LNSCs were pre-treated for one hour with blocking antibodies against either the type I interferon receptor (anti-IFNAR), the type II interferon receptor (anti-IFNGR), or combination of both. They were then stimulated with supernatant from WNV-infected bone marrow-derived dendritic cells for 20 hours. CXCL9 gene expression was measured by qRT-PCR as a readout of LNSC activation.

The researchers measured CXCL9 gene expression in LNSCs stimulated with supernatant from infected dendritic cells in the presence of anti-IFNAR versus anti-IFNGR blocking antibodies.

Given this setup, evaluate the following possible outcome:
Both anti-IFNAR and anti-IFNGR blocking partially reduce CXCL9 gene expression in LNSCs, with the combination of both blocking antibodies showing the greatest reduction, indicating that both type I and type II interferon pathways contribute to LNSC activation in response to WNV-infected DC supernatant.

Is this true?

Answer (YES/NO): NO